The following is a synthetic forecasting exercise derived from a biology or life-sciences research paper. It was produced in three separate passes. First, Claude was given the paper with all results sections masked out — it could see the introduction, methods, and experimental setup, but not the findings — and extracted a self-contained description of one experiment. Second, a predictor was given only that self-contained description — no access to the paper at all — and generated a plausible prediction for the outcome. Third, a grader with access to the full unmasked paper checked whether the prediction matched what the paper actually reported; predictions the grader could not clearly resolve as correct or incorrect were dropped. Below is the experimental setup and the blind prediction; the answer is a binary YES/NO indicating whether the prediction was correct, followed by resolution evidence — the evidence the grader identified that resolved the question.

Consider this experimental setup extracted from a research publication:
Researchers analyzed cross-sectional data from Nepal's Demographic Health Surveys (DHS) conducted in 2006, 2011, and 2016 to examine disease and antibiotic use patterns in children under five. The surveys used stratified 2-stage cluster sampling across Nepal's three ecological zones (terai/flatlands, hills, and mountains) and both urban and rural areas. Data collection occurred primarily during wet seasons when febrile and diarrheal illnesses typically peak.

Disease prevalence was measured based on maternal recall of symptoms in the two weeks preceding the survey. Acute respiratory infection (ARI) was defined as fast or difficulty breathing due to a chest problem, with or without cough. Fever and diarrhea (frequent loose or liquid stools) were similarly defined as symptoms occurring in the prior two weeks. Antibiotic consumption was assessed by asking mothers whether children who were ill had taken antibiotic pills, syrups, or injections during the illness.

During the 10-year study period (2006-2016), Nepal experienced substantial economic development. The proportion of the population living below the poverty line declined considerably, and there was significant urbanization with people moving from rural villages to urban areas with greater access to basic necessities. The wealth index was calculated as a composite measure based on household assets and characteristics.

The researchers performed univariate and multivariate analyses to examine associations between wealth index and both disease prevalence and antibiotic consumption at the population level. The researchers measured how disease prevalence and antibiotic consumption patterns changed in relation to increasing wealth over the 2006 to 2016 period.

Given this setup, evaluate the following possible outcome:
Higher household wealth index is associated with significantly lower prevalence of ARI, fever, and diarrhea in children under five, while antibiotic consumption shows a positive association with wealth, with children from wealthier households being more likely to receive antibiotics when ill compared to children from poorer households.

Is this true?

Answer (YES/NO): NO